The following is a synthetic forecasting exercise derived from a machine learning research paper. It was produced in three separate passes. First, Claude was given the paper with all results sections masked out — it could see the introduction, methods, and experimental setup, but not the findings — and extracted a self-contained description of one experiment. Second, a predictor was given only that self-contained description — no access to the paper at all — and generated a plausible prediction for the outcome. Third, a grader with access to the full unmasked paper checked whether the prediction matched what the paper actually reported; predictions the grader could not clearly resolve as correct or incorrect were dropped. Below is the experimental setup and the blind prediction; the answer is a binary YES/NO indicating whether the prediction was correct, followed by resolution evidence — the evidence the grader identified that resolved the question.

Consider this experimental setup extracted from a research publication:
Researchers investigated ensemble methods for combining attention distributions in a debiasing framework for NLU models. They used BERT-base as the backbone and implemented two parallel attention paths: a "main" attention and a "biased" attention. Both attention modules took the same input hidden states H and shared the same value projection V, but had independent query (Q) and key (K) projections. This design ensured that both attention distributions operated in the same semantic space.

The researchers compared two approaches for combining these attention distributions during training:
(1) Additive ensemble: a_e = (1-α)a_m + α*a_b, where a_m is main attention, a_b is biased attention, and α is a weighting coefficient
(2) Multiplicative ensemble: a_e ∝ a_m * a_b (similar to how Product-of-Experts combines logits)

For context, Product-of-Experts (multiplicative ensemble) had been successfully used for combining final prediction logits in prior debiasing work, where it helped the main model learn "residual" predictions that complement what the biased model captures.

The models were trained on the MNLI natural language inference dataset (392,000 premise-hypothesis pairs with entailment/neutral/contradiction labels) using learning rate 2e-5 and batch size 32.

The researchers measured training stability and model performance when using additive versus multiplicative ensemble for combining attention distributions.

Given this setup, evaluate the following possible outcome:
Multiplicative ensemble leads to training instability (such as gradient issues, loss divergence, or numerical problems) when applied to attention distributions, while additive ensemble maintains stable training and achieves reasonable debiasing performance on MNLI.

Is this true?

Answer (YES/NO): YES